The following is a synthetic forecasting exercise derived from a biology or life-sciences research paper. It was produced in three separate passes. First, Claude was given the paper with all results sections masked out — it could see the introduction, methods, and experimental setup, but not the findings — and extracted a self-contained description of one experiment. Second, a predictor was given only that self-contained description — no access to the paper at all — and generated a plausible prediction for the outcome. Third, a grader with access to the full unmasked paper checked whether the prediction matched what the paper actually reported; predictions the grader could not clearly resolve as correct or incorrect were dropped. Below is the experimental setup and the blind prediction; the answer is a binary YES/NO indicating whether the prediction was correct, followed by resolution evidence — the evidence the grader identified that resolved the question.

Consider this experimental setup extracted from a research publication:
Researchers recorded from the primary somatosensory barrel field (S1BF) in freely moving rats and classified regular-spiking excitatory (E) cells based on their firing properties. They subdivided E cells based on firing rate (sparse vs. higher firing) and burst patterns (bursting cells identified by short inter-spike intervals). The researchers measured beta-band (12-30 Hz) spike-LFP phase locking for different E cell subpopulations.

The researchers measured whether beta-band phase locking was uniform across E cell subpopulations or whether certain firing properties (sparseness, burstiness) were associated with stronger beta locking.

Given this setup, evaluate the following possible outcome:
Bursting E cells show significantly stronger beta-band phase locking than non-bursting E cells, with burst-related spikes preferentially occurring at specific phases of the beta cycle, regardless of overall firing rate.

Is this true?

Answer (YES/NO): NO